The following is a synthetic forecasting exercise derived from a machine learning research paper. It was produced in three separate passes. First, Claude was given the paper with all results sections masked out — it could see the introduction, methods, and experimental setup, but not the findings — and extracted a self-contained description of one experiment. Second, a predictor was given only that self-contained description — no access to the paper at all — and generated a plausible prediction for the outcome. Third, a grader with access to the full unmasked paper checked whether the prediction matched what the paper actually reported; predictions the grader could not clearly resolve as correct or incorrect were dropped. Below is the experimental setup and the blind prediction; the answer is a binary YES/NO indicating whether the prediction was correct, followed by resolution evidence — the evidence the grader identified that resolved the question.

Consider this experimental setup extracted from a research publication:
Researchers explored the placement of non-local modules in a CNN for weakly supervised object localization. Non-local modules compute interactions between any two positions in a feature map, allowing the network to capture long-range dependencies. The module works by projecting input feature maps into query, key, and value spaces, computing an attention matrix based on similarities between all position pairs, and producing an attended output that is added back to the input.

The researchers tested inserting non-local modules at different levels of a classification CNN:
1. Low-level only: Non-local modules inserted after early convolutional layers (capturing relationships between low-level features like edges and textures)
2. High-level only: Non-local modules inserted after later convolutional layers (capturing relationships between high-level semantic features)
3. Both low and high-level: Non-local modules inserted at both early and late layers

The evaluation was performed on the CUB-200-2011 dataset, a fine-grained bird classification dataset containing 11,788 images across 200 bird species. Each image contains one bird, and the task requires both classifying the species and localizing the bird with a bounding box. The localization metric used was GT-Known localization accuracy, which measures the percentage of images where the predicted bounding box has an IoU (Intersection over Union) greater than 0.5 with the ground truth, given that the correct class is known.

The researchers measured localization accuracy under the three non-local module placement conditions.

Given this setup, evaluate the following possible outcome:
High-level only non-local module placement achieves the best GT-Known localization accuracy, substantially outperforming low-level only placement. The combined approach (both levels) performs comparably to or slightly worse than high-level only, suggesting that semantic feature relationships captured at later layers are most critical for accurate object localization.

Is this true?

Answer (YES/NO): NO